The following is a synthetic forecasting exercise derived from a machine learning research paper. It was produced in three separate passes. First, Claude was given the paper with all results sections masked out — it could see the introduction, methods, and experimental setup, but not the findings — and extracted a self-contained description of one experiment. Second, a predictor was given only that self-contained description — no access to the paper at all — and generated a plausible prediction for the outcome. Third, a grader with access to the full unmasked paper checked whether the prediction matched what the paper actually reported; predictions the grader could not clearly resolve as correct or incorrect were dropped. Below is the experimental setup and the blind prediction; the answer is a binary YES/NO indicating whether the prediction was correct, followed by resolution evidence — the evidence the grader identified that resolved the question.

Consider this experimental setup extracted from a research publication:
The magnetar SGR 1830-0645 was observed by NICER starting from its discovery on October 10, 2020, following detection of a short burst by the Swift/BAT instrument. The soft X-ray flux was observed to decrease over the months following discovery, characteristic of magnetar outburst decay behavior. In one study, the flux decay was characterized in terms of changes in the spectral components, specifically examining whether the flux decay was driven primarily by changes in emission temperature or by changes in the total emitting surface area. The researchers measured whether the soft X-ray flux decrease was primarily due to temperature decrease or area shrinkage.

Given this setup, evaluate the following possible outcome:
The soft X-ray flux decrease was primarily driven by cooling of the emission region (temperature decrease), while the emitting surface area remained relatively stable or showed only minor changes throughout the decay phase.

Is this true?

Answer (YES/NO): NO